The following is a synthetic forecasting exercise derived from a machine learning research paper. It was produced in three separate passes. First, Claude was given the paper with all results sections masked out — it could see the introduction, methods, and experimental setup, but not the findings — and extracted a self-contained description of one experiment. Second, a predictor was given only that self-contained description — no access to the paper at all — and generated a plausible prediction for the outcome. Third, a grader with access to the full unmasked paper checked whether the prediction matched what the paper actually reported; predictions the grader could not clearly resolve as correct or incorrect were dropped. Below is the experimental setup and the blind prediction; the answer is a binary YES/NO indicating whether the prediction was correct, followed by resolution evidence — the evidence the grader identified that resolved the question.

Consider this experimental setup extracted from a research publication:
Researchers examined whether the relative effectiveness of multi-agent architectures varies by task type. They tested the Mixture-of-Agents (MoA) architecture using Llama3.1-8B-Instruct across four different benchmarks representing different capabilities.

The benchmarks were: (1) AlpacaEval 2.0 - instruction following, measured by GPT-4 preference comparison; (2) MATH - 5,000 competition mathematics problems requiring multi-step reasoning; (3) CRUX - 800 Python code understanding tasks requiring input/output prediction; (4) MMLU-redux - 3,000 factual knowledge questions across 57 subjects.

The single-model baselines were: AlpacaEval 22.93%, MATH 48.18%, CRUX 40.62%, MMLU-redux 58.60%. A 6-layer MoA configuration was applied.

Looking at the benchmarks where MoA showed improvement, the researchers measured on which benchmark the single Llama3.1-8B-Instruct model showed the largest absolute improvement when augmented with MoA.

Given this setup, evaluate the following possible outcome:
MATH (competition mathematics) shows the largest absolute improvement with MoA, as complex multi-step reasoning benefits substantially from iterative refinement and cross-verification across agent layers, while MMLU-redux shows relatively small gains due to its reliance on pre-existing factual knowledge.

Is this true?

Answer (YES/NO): NO